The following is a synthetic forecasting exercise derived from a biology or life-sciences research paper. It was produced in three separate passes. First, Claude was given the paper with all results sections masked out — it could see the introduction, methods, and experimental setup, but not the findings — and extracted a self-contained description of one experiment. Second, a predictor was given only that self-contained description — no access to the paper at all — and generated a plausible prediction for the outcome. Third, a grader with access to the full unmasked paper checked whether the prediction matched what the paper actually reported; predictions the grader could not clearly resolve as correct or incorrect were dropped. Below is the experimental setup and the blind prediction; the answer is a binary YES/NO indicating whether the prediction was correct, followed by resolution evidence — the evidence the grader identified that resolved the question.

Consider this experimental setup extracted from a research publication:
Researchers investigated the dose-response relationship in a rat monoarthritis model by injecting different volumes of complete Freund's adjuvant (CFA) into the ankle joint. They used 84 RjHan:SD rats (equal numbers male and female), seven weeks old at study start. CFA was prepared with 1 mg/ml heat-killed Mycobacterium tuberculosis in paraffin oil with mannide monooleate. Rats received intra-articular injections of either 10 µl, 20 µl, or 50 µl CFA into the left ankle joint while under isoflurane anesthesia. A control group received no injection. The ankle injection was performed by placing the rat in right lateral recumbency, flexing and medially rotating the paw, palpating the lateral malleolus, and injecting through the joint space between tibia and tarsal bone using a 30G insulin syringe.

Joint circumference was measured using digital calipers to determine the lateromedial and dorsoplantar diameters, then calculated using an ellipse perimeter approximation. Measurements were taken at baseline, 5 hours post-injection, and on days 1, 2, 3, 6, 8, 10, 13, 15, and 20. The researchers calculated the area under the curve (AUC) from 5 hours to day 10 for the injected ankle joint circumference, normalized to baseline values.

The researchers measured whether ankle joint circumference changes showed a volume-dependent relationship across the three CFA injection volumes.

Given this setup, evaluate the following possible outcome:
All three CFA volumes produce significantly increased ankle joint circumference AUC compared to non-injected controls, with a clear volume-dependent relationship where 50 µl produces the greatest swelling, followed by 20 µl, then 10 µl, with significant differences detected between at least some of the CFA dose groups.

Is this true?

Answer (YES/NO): NO